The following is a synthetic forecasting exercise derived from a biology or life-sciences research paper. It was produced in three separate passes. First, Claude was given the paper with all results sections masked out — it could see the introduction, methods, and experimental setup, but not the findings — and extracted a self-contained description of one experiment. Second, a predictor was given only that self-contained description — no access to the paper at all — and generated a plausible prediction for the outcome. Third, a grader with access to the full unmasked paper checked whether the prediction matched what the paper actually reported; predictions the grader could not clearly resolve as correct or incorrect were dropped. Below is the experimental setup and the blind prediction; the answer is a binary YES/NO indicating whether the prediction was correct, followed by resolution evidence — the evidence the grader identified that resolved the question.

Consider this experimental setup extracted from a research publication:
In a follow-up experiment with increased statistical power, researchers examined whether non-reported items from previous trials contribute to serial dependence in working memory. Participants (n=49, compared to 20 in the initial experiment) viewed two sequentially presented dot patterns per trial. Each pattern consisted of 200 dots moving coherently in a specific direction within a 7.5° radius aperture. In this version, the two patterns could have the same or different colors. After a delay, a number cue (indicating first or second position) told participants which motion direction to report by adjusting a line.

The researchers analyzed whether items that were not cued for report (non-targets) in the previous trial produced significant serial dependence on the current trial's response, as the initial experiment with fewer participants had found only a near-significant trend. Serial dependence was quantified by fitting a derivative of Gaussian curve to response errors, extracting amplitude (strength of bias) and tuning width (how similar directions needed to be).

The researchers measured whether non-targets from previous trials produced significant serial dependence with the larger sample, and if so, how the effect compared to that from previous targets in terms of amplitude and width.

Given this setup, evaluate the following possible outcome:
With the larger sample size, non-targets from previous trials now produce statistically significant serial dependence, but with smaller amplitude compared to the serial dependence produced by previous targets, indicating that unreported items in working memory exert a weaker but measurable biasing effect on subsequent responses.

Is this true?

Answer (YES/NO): YES